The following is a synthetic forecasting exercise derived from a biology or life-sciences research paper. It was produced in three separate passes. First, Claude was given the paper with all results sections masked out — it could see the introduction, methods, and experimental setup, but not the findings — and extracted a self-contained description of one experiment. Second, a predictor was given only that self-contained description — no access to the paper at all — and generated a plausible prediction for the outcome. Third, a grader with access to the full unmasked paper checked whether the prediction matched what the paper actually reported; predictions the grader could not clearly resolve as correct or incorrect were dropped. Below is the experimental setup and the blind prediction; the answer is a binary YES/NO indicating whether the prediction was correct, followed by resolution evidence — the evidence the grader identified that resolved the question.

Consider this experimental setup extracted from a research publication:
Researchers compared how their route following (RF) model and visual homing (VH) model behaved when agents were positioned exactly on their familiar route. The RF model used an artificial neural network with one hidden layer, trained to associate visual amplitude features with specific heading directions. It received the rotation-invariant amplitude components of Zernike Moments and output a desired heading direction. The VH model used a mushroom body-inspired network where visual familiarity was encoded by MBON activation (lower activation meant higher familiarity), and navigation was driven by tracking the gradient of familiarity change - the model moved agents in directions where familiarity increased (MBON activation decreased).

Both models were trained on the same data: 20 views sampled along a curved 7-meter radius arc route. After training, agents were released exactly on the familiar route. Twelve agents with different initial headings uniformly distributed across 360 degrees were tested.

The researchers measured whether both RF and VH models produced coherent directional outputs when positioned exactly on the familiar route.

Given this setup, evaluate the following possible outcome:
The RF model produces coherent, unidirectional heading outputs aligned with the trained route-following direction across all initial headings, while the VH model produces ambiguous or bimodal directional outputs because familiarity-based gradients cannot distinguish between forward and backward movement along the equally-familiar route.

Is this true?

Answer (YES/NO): YES